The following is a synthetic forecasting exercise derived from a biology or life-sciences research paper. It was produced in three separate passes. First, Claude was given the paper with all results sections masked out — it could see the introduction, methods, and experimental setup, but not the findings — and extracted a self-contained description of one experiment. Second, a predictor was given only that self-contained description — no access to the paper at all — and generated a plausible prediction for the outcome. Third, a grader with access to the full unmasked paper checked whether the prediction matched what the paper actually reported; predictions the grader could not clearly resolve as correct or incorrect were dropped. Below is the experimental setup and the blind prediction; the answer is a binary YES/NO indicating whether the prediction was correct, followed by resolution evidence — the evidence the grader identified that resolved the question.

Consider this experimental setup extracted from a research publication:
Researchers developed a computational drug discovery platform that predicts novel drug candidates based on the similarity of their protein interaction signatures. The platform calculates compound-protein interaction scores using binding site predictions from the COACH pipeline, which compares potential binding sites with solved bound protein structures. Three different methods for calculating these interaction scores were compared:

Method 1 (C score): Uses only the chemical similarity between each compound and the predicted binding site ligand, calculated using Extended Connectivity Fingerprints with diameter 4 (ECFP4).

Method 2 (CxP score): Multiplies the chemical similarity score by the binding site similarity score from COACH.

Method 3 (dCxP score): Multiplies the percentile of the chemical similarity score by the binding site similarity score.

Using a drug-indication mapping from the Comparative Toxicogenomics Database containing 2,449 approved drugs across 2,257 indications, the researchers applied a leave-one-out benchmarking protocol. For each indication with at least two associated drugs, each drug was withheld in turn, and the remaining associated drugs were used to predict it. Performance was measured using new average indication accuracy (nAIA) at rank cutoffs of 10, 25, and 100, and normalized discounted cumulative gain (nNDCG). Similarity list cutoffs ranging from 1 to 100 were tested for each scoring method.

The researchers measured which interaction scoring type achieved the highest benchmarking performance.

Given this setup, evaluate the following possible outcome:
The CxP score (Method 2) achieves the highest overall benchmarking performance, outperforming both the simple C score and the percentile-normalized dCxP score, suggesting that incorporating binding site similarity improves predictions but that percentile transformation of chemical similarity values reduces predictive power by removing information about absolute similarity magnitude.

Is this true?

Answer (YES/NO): NO